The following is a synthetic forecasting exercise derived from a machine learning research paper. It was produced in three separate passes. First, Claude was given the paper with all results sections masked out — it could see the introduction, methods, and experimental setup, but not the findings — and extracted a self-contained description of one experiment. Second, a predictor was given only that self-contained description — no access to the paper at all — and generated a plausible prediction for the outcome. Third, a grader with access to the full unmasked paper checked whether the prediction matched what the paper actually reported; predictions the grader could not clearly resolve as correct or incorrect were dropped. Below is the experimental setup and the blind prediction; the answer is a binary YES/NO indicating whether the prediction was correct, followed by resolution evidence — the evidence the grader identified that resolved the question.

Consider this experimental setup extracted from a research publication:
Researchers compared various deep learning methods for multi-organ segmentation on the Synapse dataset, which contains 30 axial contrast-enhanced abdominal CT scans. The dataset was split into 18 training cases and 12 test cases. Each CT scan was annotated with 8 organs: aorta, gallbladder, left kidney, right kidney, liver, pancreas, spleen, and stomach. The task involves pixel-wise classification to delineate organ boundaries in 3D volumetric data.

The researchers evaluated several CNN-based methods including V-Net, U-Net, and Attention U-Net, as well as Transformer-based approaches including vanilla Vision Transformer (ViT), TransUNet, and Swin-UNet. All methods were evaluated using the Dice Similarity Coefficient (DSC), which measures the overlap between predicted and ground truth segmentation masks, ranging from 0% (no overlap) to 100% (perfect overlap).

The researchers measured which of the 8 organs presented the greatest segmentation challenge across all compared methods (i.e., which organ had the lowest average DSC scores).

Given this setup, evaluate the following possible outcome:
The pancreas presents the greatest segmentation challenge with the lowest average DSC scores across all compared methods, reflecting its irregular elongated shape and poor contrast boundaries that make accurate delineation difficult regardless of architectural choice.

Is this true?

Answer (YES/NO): YES